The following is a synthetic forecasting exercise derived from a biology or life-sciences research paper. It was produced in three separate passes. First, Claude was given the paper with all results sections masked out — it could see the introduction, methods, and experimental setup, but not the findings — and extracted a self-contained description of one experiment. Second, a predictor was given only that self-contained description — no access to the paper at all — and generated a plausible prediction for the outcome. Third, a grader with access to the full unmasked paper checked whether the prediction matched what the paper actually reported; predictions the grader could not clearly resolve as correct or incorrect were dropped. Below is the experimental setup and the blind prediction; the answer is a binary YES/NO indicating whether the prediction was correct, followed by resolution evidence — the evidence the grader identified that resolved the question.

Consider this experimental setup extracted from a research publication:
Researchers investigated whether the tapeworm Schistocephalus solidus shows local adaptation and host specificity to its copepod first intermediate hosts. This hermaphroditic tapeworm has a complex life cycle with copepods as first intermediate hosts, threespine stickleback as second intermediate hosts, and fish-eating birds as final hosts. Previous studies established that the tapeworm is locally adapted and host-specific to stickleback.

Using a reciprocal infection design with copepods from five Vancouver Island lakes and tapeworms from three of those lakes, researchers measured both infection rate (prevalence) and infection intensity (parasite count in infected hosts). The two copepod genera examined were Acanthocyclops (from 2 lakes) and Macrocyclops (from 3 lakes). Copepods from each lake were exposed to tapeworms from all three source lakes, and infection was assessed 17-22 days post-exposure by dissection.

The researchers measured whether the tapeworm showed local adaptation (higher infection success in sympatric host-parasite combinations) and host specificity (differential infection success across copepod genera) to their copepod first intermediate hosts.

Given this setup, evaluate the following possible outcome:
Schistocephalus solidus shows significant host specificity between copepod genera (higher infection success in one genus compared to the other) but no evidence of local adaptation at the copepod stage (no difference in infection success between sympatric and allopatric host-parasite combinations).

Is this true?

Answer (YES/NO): YES